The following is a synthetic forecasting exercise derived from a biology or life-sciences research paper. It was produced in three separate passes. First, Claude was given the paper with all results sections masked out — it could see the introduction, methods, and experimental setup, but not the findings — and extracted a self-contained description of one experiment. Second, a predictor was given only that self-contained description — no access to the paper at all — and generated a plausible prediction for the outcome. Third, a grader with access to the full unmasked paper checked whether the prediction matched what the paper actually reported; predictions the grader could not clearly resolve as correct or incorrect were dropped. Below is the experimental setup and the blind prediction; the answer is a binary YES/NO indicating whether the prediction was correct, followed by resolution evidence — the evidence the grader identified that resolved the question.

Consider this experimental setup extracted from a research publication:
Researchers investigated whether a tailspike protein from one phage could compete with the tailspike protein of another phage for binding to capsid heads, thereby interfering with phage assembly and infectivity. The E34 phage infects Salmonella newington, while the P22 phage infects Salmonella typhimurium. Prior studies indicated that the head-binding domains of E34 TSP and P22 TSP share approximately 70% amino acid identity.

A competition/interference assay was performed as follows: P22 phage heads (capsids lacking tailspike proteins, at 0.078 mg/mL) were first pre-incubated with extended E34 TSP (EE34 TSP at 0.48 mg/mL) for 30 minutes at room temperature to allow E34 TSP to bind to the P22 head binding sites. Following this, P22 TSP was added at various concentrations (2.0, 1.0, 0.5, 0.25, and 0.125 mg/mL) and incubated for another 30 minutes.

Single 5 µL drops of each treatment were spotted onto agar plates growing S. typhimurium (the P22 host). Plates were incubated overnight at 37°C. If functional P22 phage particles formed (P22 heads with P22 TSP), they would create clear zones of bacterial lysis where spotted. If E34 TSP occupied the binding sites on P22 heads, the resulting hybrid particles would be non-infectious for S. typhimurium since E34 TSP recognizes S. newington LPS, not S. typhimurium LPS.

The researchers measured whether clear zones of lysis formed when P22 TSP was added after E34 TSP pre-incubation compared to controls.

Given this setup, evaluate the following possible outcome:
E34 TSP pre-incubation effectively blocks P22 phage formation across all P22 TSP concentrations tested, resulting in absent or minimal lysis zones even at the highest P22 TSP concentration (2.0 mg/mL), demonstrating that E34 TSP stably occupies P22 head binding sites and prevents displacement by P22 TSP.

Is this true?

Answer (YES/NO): NO